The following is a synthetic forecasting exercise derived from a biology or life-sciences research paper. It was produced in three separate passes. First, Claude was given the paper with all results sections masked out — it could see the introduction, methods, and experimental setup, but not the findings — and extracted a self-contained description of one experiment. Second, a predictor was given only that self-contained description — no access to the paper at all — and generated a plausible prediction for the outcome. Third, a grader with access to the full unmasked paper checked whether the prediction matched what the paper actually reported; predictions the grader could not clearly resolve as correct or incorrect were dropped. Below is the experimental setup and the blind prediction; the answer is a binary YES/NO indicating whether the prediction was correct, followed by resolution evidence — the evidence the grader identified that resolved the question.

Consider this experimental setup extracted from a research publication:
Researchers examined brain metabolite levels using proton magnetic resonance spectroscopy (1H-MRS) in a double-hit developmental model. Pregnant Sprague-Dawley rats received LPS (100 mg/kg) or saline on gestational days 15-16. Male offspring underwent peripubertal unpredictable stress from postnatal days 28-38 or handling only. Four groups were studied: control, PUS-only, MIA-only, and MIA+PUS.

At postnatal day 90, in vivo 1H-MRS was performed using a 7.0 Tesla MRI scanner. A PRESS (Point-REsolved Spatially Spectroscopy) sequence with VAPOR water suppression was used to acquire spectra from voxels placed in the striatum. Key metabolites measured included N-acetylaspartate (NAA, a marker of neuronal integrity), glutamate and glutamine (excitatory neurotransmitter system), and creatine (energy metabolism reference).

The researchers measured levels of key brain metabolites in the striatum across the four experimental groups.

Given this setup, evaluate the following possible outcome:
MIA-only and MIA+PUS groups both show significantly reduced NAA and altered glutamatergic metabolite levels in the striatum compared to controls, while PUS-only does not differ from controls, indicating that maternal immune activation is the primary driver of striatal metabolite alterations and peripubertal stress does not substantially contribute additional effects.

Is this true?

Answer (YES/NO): NO